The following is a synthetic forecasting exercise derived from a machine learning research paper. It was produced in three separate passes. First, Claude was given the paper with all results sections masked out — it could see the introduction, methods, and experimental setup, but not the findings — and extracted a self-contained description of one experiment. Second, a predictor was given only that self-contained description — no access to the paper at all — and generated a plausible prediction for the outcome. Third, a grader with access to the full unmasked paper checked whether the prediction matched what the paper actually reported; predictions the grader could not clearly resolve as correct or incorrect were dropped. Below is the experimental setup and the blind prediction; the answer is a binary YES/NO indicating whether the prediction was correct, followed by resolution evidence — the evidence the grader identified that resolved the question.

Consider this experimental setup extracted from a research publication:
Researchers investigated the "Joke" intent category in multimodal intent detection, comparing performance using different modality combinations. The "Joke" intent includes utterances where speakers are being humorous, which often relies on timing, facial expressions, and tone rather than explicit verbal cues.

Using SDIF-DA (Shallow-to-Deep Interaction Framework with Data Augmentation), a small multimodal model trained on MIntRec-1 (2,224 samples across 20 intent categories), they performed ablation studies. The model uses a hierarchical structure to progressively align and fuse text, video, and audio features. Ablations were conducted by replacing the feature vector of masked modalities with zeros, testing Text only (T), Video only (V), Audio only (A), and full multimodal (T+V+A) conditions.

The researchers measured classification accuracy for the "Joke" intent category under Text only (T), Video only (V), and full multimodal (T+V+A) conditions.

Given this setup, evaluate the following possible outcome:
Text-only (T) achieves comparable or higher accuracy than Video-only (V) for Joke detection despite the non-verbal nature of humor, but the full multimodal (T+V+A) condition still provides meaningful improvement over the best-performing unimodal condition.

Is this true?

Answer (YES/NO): NO